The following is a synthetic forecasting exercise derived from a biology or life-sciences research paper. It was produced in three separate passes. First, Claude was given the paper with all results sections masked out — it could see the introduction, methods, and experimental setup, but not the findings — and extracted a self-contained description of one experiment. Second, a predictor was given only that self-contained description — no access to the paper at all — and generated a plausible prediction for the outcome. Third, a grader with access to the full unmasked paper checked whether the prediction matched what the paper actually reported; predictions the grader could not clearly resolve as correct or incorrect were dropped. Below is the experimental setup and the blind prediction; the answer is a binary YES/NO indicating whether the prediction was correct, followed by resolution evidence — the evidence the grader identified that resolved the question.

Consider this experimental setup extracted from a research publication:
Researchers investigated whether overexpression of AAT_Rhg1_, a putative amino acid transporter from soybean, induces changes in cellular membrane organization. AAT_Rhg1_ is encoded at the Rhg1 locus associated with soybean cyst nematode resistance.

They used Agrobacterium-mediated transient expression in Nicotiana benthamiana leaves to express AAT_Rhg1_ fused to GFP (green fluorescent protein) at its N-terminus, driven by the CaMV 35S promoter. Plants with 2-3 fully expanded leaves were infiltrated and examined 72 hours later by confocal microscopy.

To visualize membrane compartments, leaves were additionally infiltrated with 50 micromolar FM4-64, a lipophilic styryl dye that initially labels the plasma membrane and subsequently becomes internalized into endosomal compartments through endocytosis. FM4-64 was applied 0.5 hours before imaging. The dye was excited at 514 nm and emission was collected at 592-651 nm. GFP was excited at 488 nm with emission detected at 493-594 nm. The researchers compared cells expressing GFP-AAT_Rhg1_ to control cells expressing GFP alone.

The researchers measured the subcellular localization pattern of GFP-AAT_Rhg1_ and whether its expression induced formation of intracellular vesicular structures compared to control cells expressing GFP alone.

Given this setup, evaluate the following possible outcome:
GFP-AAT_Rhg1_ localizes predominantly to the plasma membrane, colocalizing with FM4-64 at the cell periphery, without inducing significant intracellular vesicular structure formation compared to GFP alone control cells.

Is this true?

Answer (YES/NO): NO